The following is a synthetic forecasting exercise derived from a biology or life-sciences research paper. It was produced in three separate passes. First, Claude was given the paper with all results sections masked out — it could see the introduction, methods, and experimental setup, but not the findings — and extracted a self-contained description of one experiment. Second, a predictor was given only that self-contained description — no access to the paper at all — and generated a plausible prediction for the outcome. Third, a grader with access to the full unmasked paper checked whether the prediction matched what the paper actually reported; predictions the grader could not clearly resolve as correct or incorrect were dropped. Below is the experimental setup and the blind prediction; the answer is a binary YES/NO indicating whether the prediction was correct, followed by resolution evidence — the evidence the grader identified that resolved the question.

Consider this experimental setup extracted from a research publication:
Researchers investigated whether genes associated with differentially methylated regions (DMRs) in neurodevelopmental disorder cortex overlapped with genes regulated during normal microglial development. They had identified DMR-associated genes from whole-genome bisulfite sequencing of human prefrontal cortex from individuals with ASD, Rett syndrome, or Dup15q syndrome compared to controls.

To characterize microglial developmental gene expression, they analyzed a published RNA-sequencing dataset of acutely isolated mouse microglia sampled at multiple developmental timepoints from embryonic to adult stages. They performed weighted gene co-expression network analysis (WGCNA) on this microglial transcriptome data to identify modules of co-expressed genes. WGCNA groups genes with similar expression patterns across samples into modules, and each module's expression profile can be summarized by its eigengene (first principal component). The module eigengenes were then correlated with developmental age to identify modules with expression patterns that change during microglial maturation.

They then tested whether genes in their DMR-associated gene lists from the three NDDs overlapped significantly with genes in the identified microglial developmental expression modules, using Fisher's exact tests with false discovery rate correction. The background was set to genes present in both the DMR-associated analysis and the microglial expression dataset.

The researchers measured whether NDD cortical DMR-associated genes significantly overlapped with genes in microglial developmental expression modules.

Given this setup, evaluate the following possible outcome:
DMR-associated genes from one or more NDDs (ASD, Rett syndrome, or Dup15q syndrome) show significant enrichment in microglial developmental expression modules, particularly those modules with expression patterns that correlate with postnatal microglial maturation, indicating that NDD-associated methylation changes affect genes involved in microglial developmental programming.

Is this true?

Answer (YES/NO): NO